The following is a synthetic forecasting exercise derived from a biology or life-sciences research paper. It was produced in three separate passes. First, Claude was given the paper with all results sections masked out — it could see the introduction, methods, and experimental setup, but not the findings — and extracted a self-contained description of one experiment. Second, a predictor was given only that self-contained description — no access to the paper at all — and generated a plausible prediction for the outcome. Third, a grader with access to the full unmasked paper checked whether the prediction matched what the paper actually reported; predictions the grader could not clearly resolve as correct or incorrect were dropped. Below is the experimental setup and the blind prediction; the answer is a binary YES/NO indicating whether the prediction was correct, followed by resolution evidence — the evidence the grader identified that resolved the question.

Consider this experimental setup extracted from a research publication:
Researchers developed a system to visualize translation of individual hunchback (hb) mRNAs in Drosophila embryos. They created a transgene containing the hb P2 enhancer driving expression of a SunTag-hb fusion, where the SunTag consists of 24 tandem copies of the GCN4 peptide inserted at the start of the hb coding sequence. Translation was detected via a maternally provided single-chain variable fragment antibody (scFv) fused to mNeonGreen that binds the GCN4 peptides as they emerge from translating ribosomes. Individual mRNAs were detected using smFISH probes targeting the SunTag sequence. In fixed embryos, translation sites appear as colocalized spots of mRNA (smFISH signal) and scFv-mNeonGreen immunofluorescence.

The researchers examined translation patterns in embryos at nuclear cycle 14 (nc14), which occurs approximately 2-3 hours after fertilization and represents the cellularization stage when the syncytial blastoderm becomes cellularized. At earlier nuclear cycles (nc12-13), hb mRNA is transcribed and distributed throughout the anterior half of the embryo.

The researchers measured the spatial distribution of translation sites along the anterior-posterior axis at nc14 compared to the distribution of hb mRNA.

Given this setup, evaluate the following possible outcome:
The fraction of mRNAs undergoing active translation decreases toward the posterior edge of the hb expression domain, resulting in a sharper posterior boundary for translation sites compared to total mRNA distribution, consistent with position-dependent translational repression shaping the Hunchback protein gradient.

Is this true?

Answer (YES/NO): NO